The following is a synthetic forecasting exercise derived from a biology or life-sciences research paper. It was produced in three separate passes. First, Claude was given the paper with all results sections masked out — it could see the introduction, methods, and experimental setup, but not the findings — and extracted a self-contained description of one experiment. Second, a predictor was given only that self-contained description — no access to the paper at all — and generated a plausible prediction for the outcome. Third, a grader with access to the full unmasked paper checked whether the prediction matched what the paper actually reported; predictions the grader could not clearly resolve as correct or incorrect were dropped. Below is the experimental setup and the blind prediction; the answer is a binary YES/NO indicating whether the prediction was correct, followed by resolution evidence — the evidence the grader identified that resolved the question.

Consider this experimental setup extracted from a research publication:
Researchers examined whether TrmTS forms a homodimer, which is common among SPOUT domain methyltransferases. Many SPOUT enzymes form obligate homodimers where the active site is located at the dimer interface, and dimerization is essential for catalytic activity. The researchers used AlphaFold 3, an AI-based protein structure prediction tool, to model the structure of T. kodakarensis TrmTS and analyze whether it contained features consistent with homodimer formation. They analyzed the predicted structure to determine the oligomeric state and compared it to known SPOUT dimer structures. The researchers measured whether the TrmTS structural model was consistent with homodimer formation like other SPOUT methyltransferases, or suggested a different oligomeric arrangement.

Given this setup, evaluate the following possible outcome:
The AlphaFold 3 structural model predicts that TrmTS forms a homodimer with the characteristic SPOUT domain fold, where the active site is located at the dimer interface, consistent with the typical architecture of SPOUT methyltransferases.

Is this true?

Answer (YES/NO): YES